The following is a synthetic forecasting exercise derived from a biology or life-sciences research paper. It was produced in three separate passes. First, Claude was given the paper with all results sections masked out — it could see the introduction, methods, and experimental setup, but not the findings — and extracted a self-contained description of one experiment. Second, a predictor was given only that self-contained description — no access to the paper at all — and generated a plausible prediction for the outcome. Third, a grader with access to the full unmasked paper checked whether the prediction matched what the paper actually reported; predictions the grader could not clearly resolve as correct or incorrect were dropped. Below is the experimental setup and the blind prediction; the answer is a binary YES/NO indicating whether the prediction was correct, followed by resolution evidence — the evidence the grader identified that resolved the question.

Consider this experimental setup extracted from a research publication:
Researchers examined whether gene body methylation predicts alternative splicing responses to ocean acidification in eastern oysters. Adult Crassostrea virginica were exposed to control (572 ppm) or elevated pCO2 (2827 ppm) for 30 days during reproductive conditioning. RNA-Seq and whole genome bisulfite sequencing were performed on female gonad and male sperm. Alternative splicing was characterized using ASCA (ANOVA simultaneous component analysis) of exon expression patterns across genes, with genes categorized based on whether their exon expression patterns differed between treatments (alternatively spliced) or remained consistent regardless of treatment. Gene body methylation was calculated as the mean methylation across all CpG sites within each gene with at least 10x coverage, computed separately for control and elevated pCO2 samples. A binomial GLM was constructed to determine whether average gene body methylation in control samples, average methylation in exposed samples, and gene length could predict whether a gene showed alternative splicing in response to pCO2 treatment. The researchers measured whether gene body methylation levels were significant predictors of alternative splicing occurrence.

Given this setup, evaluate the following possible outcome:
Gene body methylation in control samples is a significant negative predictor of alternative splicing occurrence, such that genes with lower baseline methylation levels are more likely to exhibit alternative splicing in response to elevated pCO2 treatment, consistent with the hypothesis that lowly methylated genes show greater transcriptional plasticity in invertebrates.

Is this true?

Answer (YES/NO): NO